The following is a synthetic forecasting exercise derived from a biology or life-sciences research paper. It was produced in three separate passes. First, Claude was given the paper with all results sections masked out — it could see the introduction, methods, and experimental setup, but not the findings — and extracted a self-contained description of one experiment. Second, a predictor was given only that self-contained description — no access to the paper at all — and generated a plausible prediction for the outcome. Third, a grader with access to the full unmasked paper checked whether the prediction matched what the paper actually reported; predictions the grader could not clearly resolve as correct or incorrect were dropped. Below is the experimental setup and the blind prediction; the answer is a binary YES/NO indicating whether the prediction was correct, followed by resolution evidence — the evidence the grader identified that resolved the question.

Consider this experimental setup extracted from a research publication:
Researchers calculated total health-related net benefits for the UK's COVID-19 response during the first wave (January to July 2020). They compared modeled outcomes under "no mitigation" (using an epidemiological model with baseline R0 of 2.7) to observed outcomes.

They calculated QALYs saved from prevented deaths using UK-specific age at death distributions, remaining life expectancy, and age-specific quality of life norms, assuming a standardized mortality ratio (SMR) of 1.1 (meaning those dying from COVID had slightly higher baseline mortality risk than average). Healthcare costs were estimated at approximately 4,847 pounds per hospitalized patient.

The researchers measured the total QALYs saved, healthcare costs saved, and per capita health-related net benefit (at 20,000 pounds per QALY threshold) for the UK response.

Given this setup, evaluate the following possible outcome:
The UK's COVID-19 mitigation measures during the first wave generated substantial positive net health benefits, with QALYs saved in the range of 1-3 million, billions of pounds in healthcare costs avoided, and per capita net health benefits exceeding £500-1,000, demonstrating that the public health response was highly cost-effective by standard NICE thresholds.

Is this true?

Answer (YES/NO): NO